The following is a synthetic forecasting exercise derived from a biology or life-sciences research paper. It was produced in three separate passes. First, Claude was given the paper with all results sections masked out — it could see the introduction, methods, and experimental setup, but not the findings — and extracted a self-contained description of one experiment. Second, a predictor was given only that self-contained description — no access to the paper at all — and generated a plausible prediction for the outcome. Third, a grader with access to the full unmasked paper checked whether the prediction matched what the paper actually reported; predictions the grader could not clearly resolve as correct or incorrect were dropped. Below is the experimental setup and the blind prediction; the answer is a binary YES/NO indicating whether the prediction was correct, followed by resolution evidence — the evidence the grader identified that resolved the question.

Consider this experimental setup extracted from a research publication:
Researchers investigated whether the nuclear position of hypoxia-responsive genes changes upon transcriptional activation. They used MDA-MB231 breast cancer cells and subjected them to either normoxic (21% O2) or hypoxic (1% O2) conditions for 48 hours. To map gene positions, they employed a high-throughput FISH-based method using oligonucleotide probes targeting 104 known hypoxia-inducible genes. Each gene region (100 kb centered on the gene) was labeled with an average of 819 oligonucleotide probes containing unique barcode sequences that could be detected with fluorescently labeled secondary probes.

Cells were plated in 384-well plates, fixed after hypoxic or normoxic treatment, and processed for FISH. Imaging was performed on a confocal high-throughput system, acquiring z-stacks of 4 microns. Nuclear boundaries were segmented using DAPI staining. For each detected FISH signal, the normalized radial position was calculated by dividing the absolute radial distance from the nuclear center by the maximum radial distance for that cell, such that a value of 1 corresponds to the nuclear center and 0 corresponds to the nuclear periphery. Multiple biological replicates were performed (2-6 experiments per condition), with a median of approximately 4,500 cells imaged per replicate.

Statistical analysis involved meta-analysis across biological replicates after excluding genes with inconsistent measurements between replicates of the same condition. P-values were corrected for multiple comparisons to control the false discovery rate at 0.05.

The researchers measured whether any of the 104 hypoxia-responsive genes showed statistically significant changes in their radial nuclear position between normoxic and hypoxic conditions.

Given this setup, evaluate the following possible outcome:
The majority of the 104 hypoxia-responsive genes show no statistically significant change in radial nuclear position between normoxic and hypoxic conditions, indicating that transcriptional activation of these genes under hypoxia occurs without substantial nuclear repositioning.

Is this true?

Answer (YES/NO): YES